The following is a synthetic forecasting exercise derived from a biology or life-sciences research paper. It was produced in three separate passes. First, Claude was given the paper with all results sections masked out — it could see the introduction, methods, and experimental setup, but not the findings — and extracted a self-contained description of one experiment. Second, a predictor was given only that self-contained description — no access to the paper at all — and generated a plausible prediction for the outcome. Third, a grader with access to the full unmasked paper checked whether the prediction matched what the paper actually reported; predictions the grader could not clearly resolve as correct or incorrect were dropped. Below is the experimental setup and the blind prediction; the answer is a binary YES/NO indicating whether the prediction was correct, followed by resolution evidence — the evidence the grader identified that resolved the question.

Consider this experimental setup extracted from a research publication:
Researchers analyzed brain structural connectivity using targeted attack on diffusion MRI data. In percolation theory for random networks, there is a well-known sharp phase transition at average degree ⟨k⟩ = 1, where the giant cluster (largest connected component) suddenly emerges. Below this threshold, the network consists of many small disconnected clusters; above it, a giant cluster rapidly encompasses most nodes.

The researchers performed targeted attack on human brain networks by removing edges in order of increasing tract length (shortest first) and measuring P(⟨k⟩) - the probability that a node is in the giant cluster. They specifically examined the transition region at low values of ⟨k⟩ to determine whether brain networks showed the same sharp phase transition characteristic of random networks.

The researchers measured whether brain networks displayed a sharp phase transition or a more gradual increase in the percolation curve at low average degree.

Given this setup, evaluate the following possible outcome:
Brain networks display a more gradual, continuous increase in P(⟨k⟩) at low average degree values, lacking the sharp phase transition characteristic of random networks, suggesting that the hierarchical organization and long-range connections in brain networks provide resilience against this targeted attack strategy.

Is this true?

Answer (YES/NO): YES